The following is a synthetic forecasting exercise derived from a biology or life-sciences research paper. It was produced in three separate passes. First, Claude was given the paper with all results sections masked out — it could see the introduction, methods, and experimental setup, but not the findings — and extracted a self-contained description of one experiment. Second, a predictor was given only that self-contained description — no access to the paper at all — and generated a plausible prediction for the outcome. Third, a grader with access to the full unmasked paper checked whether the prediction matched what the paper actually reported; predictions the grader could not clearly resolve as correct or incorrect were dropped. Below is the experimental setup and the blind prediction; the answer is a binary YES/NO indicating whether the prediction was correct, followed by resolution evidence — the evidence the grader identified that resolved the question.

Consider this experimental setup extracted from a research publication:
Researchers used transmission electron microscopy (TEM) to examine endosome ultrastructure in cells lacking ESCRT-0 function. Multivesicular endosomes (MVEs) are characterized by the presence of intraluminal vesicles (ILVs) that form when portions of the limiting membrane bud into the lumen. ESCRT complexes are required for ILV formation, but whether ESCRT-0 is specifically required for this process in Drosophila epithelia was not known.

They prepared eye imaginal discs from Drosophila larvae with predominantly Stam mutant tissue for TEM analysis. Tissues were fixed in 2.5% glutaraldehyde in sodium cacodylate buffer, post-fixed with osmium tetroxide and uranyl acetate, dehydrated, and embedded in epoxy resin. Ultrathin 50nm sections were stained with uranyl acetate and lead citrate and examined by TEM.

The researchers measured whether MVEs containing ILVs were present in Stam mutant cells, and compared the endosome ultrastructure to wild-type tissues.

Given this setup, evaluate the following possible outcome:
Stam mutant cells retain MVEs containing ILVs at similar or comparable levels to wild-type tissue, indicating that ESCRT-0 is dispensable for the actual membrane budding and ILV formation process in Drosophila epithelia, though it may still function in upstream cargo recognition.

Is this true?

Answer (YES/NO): YES